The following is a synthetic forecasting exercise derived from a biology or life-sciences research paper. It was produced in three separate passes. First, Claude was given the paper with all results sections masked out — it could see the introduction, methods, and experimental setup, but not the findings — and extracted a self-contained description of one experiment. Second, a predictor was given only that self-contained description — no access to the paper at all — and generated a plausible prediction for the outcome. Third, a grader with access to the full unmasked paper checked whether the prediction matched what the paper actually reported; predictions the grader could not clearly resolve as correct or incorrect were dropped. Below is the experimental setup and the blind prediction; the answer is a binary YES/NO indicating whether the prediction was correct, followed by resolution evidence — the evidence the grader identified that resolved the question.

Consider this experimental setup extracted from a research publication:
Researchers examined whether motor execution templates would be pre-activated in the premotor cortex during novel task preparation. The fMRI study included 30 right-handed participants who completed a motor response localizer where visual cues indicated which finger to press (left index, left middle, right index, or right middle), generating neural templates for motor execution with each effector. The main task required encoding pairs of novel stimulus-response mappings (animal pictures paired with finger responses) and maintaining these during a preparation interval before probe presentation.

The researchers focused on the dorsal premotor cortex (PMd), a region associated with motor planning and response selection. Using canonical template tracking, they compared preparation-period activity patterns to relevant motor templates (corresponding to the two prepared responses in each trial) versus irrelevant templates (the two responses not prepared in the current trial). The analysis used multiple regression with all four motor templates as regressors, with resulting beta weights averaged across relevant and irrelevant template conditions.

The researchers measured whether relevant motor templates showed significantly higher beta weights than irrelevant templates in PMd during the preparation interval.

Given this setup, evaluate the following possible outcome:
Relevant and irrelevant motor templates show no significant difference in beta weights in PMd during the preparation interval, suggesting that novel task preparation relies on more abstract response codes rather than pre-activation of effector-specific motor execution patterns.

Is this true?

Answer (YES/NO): NO